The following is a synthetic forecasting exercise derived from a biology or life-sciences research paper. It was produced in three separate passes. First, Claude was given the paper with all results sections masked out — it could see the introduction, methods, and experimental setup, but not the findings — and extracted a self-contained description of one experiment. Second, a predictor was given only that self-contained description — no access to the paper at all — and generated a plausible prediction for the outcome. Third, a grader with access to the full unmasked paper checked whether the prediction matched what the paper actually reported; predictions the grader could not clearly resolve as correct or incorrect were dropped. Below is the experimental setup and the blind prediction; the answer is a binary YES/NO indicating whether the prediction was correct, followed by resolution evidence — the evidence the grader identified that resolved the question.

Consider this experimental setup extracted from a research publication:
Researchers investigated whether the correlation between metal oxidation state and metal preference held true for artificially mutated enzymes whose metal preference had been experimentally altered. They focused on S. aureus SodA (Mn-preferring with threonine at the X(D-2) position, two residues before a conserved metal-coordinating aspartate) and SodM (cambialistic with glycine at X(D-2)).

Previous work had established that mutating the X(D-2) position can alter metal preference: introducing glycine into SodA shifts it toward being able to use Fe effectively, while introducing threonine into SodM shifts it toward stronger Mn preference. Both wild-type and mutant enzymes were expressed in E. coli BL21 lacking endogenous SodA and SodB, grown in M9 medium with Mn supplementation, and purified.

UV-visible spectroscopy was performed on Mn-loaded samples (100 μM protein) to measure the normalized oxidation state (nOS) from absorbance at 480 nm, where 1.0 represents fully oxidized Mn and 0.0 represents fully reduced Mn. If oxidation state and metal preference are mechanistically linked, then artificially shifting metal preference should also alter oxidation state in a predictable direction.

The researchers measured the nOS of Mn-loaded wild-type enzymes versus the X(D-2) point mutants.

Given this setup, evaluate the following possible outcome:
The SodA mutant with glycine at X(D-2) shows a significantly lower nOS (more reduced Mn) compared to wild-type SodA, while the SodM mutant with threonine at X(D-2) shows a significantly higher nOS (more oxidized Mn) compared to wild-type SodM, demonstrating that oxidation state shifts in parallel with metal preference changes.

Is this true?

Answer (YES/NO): NO